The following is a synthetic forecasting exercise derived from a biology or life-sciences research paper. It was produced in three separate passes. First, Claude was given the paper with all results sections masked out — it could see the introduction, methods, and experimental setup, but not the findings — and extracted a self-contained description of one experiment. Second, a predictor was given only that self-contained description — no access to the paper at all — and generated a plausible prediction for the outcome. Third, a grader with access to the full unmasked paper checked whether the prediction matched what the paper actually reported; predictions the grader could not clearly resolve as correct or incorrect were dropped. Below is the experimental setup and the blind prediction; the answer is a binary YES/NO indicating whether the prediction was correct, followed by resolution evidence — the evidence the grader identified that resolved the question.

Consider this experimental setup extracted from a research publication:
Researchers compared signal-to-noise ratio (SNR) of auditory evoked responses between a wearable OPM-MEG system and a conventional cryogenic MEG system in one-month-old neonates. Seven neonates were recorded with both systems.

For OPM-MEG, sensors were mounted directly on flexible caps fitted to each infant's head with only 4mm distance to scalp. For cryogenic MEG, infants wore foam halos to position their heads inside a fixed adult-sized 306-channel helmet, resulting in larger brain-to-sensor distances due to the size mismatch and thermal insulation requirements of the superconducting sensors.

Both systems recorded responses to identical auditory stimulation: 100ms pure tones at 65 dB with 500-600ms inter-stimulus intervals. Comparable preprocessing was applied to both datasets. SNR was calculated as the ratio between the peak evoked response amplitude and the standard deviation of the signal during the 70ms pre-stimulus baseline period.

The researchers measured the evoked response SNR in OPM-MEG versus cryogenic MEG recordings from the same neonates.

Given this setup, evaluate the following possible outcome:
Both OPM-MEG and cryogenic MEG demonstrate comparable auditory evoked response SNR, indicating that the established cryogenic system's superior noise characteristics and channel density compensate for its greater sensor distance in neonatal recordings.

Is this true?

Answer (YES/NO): YES